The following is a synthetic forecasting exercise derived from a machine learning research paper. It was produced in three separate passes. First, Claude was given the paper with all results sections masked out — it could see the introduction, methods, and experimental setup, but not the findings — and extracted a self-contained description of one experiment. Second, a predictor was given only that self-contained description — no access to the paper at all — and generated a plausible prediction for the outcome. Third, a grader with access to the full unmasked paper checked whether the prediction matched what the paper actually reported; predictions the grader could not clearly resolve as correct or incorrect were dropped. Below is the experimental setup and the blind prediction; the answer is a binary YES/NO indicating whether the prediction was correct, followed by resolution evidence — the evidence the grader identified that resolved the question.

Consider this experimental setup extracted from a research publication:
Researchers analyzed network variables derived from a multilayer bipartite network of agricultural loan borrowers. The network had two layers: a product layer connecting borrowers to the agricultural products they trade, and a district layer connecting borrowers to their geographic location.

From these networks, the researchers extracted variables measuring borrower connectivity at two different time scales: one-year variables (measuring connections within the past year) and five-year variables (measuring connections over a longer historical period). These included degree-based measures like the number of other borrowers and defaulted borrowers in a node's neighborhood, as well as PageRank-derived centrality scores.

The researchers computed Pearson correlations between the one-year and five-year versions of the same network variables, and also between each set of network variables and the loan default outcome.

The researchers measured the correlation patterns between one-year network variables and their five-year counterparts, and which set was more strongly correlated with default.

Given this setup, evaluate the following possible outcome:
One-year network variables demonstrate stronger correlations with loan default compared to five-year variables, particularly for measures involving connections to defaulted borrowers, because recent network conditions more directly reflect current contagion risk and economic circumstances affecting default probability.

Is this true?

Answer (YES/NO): YES